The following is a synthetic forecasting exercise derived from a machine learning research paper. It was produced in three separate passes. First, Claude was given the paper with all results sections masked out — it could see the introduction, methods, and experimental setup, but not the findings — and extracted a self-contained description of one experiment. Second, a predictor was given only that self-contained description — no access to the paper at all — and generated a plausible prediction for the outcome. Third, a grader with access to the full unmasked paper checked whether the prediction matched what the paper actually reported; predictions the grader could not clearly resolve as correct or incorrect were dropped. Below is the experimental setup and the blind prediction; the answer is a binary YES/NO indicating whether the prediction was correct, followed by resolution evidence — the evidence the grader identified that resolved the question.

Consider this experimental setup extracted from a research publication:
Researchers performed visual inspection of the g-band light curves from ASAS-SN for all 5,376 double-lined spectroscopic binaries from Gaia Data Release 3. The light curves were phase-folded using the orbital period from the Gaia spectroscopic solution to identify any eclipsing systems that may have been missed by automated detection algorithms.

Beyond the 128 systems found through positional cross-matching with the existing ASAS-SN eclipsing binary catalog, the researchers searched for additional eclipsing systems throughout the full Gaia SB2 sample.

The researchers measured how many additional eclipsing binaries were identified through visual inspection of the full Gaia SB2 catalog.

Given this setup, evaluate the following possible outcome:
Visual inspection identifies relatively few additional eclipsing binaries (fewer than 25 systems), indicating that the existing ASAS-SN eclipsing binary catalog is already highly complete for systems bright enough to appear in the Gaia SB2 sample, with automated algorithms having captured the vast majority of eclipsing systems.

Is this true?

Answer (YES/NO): NO